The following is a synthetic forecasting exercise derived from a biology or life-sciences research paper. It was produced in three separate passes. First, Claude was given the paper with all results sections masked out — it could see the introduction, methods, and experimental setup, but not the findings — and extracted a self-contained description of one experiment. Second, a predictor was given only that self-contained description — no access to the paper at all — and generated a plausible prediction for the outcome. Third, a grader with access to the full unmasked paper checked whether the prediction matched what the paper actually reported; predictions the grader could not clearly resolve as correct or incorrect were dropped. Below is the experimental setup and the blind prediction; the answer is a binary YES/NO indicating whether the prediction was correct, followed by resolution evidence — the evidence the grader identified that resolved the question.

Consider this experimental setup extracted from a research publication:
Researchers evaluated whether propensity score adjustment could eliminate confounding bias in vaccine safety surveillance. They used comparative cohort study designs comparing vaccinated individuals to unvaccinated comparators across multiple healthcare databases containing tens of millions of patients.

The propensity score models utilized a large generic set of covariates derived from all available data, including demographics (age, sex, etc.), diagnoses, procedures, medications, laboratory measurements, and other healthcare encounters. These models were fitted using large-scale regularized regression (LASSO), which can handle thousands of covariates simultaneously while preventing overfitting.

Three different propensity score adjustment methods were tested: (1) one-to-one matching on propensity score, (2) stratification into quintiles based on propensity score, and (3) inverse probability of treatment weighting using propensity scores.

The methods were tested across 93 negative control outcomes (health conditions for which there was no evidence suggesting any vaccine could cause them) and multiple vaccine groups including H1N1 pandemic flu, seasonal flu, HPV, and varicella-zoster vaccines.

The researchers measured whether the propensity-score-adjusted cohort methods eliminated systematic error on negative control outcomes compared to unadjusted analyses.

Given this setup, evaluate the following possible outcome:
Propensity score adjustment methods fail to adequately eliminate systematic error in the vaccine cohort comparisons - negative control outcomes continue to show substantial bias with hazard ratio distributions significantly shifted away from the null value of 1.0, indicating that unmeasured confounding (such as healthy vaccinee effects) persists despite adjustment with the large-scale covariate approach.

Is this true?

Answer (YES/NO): YES